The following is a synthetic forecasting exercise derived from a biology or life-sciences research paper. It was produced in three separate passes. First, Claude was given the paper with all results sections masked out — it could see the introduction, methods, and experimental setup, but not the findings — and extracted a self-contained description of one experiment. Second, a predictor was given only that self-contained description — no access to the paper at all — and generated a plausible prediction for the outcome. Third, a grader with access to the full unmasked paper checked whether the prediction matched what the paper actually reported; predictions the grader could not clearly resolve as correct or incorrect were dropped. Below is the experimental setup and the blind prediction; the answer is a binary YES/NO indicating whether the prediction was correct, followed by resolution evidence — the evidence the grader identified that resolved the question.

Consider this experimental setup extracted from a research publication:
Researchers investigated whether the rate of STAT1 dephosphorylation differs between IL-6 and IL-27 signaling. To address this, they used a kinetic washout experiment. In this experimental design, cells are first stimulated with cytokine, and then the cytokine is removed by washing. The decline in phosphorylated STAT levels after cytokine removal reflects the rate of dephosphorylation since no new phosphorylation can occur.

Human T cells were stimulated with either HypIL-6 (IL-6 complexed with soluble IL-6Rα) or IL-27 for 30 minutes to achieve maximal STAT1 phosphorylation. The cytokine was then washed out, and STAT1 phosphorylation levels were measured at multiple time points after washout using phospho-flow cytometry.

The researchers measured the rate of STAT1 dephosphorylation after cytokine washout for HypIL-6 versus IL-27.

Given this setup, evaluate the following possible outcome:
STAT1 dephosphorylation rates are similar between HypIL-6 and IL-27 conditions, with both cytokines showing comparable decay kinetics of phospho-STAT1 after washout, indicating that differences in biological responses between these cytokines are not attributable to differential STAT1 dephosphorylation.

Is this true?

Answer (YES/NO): YES